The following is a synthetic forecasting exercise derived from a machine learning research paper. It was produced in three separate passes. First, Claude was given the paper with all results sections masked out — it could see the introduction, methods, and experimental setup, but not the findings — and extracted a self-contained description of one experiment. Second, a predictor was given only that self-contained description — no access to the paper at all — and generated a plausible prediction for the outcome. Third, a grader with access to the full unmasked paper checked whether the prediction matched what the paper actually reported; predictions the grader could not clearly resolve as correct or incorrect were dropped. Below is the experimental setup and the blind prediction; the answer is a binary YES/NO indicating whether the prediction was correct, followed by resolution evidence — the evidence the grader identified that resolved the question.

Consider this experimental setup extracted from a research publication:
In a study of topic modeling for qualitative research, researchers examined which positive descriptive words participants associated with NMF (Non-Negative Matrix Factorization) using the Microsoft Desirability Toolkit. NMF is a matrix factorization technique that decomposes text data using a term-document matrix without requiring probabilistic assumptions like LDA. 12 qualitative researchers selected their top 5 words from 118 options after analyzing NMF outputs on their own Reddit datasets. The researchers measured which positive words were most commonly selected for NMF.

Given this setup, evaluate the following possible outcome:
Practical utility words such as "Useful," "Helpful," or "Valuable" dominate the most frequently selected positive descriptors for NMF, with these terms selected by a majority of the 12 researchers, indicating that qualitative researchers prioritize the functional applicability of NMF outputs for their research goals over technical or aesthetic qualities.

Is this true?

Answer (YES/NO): NO